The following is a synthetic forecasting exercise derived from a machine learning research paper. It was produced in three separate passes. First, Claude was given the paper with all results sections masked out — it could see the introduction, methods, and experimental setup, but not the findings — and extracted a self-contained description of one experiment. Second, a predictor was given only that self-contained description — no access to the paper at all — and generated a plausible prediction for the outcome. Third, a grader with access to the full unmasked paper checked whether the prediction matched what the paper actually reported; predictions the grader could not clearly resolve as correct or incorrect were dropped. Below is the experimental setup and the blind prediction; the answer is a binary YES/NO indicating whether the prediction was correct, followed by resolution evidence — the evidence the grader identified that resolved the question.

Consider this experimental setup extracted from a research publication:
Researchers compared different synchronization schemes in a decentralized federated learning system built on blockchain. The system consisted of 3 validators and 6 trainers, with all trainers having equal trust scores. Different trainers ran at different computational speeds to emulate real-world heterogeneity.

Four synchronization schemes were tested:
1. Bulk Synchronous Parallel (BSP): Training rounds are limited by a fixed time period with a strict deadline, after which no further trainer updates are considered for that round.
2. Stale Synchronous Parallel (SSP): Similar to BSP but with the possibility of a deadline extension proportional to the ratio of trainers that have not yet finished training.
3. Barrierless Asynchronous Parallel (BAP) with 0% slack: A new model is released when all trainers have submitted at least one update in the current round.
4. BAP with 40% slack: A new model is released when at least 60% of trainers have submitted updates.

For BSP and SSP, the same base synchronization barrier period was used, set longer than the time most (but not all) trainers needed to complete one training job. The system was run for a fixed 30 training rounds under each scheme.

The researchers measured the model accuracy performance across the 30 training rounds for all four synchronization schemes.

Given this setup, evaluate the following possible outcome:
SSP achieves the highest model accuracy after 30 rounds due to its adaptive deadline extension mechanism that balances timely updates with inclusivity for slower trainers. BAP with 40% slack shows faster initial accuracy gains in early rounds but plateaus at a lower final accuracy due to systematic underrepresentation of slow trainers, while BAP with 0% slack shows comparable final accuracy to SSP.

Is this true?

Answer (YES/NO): NO